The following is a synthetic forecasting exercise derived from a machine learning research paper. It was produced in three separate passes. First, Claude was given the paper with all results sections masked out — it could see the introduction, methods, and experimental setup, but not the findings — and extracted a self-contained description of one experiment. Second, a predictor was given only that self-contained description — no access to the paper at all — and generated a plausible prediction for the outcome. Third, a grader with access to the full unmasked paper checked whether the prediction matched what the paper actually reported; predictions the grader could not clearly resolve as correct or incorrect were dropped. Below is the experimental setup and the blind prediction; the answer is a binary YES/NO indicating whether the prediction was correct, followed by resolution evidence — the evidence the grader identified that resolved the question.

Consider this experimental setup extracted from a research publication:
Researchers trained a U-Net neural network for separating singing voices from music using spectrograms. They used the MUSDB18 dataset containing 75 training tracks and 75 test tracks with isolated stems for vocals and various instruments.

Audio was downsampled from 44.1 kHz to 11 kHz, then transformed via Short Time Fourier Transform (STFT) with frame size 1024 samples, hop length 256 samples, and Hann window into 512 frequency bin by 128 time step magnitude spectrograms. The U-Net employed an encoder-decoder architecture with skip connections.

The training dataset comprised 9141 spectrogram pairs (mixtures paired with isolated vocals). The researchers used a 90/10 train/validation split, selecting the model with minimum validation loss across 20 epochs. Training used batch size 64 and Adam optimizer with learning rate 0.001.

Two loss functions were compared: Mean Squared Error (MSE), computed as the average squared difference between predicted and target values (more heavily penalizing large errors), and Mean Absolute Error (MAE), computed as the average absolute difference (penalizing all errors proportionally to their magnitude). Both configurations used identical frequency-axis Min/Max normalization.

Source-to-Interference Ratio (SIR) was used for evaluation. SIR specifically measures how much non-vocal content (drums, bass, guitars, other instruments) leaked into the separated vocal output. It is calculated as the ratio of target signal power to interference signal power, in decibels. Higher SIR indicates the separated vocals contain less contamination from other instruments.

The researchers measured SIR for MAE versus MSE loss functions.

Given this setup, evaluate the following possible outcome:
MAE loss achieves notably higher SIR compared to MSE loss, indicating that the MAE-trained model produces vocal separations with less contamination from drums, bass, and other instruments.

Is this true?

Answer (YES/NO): NO